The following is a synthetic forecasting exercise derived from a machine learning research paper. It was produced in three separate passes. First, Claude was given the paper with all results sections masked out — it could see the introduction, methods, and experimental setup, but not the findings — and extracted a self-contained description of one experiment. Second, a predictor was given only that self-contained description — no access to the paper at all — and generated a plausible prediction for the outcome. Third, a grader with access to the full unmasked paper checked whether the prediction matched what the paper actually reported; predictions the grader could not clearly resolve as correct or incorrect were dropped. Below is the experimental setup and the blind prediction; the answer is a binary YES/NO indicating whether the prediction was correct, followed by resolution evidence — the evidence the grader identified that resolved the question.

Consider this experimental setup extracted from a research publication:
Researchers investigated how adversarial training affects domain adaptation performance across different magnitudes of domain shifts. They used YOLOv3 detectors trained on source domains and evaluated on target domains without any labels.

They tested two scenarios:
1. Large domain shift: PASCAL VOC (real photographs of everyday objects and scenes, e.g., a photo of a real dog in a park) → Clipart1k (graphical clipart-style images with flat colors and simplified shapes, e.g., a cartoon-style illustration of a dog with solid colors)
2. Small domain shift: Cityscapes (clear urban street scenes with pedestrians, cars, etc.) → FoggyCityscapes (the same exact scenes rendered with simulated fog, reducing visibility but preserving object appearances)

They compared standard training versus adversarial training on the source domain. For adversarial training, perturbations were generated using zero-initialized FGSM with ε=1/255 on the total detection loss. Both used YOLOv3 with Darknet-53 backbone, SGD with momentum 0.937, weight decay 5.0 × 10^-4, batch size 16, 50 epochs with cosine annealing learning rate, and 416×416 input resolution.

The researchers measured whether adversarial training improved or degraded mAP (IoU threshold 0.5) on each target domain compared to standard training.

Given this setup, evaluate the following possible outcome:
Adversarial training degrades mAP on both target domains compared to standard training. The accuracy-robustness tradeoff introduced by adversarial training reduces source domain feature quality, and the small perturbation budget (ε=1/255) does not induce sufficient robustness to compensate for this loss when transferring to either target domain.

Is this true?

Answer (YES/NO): NO